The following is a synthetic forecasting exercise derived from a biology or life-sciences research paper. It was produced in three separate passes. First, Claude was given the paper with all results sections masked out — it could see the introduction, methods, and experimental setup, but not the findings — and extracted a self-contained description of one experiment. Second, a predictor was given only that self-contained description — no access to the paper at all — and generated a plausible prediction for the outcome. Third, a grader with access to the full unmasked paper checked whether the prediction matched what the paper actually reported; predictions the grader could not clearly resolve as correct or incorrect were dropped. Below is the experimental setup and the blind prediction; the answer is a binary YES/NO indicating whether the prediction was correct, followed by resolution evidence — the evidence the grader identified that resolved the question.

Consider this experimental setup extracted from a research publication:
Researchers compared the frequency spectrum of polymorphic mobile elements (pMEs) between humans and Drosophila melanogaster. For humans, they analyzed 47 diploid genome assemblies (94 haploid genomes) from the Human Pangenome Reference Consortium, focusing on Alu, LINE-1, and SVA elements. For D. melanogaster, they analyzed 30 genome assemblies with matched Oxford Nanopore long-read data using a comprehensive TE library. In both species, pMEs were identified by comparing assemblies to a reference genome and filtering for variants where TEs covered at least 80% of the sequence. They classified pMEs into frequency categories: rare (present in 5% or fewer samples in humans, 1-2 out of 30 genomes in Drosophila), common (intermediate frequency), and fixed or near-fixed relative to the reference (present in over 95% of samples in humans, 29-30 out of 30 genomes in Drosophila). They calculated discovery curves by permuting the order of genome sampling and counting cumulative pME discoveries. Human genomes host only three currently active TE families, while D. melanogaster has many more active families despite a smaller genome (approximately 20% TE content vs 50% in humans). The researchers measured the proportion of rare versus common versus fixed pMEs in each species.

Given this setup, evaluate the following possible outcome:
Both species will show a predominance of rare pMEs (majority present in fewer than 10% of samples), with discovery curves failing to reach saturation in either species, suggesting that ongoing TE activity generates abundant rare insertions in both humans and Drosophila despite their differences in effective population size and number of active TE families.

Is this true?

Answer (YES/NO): NO